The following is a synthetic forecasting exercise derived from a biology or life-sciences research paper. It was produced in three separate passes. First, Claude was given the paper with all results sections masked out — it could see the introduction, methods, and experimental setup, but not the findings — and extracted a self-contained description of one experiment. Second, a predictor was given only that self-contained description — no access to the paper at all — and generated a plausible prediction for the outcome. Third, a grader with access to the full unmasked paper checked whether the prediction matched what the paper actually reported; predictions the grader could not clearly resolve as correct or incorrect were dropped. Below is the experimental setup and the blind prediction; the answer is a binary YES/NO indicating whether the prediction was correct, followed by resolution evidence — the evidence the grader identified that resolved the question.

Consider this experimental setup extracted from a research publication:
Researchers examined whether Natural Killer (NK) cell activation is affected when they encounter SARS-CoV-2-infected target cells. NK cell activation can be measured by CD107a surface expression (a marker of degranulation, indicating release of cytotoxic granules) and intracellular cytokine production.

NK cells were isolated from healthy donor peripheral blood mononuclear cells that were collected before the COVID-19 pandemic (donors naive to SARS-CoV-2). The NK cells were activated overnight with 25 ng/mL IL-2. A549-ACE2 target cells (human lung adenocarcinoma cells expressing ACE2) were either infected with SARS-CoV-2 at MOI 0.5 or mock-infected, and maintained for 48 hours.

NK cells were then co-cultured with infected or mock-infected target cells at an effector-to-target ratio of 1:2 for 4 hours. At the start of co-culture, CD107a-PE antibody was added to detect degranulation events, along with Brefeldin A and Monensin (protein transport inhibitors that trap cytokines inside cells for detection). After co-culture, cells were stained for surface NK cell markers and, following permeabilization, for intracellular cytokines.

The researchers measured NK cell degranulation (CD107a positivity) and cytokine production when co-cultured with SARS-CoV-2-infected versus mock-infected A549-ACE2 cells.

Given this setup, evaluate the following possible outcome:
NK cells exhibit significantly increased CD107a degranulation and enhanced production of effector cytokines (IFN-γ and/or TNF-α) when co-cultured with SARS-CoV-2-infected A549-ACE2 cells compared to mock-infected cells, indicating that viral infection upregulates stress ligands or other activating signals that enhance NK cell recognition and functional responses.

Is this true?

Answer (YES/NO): NO